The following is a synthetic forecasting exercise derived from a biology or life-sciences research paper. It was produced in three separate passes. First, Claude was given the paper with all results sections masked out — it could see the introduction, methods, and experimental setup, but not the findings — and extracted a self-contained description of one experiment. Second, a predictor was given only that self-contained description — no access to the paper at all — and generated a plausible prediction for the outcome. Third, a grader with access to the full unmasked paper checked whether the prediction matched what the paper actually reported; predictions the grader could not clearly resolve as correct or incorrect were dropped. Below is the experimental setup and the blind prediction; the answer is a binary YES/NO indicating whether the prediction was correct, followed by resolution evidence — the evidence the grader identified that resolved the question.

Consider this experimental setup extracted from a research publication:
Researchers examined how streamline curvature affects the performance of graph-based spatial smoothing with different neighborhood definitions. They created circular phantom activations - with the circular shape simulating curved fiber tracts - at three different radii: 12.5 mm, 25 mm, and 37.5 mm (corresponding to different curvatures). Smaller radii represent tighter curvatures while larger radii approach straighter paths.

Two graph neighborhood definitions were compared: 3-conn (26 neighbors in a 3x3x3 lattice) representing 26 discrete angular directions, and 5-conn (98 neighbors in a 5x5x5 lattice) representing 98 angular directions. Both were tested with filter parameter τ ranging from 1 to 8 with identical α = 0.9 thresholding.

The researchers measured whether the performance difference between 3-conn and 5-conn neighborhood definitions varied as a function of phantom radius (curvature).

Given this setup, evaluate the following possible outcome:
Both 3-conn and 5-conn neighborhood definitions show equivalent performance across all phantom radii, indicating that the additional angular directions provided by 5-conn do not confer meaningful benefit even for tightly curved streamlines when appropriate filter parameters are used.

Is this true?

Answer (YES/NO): NO